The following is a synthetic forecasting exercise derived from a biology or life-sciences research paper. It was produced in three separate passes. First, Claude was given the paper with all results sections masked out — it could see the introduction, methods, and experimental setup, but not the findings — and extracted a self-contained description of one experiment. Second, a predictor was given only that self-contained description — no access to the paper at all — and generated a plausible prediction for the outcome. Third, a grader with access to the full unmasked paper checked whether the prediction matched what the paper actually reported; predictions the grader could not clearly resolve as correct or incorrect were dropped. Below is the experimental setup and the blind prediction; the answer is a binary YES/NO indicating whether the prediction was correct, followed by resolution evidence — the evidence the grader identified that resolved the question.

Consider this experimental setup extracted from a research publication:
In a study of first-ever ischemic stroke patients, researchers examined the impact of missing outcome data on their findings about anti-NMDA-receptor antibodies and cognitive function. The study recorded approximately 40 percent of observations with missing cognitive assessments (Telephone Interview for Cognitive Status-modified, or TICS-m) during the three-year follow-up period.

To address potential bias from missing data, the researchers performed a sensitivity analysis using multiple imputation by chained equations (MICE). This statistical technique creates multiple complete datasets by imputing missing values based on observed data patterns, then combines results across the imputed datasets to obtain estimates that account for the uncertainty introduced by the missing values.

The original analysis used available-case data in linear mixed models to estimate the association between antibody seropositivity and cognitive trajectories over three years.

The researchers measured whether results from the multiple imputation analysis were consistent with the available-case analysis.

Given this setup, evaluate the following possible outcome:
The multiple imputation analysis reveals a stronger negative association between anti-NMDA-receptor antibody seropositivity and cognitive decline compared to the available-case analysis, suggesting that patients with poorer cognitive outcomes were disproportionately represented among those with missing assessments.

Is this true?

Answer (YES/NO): NO